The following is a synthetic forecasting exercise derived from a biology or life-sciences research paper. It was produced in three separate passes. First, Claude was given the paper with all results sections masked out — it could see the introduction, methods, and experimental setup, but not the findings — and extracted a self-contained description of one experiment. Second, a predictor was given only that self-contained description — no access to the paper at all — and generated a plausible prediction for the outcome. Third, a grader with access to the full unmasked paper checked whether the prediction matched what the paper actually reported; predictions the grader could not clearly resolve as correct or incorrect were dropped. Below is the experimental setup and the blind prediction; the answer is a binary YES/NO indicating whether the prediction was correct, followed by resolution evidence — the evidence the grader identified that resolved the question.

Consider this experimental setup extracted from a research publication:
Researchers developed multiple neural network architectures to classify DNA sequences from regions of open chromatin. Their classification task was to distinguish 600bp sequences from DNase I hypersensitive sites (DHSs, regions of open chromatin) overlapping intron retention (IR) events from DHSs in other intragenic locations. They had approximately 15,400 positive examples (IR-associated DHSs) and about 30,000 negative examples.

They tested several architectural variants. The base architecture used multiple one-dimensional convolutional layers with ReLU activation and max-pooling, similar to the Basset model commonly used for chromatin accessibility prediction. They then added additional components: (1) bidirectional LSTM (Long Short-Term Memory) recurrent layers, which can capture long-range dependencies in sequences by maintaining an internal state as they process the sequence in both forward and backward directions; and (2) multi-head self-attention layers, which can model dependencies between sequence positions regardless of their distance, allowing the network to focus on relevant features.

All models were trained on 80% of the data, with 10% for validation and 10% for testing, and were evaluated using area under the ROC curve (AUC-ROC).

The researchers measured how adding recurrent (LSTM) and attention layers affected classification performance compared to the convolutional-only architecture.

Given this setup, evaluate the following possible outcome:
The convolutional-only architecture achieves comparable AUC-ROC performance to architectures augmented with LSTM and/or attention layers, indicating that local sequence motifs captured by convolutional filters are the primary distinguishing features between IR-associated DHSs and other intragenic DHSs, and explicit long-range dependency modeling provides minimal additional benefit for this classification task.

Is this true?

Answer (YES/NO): YES